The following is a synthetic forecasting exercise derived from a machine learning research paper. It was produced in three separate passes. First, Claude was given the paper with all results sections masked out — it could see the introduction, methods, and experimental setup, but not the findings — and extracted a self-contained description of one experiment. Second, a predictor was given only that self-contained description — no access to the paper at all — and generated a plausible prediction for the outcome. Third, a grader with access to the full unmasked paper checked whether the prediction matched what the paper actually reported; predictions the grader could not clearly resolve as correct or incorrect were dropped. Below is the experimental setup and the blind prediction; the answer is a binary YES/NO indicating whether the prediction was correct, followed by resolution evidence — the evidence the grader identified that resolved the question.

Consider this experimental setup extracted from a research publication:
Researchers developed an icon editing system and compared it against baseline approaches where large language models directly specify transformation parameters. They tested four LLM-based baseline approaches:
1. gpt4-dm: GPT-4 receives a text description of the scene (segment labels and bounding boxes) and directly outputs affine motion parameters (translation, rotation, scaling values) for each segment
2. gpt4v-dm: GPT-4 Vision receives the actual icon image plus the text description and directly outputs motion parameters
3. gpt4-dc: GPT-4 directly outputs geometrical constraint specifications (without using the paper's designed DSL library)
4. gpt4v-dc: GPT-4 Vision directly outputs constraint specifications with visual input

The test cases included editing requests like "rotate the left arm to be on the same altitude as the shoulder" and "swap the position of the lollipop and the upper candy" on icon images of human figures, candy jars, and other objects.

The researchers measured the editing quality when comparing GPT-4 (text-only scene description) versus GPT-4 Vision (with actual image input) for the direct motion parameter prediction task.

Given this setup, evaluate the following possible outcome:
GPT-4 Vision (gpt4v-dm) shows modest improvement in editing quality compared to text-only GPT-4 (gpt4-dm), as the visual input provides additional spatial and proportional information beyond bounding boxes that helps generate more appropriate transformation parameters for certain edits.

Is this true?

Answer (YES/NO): YES